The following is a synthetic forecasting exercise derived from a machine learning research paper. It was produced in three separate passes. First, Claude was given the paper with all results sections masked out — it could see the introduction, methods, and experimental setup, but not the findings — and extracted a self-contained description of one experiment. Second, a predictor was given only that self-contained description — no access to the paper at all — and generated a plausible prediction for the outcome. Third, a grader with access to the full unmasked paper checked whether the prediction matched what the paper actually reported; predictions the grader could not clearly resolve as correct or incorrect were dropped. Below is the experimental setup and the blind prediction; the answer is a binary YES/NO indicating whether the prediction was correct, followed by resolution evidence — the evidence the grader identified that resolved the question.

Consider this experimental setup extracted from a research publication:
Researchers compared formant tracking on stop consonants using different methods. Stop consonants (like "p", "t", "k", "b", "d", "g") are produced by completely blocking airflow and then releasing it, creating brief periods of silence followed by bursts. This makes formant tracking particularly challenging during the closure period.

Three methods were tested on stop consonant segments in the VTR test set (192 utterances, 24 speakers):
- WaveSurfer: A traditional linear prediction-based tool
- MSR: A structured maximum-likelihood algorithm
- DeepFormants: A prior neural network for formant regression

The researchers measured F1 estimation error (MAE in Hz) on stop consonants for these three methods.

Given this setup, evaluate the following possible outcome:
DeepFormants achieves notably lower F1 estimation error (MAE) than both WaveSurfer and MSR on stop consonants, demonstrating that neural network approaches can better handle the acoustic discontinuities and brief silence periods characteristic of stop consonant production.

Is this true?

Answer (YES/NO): NO